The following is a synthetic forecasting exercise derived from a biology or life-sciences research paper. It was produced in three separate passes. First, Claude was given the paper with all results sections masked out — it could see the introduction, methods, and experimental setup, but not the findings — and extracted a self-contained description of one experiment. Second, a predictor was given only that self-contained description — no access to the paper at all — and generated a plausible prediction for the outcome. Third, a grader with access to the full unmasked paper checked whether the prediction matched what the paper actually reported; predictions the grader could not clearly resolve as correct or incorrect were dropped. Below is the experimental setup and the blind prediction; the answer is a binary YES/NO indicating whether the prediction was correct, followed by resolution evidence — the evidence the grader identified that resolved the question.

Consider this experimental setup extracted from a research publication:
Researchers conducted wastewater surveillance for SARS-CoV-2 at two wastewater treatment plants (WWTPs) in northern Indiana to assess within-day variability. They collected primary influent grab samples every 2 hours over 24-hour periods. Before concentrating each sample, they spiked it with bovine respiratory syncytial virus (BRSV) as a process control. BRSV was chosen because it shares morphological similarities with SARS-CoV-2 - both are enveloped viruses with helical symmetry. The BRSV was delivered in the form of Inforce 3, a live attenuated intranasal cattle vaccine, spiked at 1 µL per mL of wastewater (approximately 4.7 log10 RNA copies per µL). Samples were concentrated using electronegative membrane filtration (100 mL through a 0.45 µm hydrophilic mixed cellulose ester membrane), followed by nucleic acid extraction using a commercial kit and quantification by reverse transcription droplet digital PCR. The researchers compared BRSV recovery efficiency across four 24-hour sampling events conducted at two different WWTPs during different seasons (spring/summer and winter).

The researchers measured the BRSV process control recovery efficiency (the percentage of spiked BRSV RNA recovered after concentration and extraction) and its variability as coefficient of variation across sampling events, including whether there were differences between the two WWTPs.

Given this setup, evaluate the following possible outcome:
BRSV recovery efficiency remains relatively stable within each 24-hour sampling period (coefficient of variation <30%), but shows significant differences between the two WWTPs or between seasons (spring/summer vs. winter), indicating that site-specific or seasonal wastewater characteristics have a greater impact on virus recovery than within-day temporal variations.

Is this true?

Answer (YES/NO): NO